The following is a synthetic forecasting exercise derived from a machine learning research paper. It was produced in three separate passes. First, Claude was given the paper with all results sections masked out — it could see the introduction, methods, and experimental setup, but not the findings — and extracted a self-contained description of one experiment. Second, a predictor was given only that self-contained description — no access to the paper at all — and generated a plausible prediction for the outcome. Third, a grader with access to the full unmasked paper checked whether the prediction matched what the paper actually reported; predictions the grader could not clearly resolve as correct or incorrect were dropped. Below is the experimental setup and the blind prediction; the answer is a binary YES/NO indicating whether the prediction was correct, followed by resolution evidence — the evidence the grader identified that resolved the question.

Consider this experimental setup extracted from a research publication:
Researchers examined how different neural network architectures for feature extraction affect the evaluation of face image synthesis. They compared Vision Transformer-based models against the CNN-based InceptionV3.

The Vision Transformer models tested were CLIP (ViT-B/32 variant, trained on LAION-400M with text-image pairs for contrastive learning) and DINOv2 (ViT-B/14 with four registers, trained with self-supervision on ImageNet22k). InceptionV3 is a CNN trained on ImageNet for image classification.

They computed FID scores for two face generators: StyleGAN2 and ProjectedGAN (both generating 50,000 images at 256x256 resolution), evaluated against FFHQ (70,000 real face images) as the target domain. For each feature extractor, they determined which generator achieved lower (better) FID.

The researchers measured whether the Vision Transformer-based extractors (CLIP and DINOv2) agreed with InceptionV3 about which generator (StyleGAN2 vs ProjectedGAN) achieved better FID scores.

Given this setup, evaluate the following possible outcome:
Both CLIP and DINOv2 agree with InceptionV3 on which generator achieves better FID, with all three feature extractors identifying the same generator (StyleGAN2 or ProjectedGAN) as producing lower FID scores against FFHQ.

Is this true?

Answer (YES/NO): NO